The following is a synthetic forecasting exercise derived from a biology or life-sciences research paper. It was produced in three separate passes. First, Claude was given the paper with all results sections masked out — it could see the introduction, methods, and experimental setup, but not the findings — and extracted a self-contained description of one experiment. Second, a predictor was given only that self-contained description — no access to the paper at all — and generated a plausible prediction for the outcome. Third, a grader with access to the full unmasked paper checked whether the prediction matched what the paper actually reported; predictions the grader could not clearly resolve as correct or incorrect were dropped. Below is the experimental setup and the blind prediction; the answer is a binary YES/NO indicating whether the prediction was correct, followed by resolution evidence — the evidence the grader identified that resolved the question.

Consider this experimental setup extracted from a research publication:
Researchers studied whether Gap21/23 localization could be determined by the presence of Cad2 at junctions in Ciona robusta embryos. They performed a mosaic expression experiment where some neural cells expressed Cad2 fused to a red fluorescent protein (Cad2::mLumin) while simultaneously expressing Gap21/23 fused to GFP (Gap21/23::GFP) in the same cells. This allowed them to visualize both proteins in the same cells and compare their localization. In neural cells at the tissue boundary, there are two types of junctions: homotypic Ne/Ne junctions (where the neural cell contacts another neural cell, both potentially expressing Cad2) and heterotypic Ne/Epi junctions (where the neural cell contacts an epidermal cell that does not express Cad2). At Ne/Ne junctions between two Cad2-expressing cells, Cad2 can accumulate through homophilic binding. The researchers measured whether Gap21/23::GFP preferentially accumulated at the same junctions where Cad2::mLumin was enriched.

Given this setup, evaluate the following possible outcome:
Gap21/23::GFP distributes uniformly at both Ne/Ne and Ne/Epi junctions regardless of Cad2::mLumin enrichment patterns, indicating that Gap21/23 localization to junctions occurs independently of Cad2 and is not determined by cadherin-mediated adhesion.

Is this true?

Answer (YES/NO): NO